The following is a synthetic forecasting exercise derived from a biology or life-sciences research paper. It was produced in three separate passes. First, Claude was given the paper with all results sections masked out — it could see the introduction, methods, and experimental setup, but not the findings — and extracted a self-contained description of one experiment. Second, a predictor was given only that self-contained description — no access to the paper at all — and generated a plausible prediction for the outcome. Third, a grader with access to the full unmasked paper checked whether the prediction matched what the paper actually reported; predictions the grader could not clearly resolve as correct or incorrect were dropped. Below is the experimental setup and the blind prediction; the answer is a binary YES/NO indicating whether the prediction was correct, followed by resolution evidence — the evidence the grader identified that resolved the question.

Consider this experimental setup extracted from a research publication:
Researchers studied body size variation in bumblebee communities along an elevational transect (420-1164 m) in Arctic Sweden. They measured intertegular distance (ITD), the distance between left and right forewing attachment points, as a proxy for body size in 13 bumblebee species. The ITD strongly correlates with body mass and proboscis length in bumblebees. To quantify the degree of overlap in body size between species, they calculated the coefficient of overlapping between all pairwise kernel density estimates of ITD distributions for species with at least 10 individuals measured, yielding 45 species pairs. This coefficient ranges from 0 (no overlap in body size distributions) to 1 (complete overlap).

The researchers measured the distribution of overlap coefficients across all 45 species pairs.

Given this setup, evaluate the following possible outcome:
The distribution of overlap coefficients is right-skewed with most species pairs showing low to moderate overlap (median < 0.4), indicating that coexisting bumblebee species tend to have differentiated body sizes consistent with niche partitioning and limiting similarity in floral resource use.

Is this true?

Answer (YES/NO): NO